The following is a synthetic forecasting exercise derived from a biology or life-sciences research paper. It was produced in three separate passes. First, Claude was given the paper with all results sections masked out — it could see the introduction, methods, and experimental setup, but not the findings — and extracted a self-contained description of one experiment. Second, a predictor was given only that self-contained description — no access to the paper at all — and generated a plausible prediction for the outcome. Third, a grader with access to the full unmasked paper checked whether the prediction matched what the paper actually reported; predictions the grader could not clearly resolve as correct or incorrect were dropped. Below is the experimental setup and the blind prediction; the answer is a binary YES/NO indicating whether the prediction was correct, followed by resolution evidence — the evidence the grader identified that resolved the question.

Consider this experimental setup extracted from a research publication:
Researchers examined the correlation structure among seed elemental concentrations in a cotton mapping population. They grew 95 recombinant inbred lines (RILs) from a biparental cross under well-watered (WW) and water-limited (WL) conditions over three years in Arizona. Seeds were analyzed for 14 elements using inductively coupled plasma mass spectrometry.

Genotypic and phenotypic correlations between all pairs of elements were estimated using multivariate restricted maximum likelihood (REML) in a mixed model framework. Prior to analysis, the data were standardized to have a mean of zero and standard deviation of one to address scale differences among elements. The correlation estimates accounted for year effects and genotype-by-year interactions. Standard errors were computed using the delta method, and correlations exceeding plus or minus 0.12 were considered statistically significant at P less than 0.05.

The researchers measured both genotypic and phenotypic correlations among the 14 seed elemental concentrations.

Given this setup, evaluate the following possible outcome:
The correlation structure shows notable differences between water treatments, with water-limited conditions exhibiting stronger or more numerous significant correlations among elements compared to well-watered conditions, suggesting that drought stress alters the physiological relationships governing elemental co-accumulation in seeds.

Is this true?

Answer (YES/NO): NO